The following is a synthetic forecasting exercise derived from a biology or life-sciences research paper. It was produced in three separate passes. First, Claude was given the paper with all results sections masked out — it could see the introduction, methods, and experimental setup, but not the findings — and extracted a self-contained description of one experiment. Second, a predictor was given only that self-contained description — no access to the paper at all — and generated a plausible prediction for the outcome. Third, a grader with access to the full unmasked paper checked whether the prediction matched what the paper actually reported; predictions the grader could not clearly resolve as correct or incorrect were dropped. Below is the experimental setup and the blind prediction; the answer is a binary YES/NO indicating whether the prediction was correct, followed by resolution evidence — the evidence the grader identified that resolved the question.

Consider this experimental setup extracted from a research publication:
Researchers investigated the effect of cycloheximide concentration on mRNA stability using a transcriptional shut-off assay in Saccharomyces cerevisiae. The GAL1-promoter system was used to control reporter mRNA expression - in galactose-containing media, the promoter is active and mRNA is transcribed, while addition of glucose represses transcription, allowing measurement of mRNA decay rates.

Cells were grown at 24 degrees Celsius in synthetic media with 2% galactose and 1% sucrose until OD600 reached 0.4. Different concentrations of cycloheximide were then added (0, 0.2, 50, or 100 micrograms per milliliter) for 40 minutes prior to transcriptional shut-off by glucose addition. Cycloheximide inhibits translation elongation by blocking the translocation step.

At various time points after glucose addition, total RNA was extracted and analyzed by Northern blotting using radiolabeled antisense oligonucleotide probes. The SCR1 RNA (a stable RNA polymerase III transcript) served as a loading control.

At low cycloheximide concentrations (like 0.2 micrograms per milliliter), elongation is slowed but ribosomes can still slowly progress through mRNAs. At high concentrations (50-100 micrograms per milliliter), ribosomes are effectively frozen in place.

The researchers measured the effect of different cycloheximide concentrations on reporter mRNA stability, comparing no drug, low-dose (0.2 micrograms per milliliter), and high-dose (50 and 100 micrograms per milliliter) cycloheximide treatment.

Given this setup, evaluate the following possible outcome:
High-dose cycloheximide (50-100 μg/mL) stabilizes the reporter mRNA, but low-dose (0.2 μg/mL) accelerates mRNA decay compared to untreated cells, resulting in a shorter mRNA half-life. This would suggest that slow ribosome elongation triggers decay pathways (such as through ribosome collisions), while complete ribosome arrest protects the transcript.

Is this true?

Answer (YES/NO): NO